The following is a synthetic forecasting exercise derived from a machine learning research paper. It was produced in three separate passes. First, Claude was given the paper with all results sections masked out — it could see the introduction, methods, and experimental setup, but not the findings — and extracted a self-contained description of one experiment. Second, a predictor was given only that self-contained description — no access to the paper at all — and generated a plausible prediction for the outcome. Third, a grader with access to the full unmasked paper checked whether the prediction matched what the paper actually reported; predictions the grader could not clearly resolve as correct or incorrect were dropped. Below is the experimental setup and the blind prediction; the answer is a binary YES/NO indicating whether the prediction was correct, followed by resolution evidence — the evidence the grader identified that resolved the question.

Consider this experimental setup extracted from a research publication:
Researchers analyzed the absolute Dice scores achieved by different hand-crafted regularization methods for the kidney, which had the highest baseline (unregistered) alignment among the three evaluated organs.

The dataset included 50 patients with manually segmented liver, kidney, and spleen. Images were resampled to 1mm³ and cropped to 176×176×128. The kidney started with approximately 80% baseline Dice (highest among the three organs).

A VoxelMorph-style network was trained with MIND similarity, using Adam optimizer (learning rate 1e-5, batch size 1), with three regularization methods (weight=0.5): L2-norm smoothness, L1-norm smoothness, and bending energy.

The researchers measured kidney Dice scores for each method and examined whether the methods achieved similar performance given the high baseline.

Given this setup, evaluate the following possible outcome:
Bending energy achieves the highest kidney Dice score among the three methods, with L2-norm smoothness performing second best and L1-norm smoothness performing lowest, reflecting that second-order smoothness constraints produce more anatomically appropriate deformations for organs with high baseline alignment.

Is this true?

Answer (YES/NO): NO